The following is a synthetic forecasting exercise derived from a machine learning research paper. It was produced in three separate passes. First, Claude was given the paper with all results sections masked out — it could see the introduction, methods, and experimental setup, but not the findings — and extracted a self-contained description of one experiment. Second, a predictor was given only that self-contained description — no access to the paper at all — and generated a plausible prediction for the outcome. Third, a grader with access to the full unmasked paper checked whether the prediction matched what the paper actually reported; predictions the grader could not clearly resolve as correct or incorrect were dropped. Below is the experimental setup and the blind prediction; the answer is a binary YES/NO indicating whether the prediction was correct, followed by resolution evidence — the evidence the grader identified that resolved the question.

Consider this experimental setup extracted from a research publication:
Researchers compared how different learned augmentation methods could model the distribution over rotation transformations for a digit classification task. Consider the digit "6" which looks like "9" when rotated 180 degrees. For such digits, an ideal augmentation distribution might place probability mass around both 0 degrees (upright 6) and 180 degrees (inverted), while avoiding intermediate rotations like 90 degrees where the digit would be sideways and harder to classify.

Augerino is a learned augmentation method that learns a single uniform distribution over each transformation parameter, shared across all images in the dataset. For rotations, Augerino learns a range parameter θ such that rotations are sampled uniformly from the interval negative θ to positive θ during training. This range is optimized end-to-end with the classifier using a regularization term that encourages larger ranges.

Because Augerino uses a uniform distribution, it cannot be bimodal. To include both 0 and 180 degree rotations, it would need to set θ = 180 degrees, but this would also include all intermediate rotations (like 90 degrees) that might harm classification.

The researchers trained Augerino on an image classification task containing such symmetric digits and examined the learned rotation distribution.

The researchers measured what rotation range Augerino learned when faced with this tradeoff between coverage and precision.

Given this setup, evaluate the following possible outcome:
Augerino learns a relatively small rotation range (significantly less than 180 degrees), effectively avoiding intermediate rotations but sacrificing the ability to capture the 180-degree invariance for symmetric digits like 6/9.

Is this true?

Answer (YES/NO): YES